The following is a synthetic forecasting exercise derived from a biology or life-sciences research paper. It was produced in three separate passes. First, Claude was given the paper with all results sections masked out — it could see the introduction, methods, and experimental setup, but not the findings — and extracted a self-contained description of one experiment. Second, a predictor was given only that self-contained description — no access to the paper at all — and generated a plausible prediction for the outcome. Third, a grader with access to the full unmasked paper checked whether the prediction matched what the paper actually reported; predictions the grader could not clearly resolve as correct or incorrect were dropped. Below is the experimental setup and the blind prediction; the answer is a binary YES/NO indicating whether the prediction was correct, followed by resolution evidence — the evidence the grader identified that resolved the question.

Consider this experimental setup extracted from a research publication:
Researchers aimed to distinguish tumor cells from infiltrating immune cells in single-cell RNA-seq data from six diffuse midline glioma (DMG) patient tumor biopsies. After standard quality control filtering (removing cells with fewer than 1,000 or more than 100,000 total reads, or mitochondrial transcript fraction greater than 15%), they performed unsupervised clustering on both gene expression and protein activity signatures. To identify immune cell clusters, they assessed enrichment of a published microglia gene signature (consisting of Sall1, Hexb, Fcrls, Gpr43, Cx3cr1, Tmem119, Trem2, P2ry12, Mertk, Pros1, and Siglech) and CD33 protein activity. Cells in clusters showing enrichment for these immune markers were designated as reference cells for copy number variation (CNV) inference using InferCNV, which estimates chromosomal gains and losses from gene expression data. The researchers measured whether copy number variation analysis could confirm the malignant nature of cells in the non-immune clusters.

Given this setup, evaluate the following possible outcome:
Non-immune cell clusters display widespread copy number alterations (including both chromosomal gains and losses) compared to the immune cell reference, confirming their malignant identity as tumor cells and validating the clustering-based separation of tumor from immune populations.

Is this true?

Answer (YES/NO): YES